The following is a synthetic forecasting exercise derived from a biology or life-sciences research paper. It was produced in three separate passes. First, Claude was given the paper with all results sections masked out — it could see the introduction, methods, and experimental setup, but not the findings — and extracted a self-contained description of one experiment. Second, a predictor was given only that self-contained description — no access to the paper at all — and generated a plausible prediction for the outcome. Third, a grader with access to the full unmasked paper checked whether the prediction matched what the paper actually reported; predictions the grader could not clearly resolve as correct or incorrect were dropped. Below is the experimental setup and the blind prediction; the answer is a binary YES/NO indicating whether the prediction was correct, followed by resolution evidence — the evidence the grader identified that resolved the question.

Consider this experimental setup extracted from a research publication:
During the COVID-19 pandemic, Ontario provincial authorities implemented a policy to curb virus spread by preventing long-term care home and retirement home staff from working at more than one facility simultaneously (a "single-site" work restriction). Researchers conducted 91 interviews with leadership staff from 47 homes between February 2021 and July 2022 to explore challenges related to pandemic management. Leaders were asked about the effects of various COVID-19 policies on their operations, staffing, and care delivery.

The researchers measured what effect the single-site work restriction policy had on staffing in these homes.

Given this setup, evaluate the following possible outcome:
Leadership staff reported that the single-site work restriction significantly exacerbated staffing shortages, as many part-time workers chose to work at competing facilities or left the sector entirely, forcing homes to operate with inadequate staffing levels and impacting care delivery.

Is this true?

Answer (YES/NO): NO